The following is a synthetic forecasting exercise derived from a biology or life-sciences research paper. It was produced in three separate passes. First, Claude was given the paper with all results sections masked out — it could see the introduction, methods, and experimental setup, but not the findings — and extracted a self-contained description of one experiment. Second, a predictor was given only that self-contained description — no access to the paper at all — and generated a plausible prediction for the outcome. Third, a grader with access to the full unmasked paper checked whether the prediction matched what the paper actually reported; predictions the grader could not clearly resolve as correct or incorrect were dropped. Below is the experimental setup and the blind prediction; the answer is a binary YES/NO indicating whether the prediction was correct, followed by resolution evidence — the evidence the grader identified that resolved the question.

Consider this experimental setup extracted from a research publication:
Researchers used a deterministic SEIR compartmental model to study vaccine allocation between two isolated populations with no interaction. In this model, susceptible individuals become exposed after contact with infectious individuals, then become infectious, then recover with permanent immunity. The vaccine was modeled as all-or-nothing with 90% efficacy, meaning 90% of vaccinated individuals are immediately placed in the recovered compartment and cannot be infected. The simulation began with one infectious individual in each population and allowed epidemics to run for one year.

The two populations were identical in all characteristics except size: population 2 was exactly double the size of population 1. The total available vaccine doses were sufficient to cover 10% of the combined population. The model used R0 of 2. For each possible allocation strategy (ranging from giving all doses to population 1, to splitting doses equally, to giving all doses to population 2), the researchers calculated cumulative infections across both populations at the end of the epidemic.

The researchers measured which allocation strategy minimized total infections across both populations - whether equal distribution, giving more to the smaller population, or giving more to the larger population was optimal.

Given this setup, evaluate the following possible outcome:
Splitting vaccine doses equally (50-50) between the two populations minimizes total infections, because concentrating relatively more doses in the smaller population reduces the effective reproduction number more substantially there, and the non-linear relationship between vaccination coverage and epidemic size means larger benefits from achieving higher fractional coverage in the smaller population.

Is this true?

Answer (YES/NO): NO